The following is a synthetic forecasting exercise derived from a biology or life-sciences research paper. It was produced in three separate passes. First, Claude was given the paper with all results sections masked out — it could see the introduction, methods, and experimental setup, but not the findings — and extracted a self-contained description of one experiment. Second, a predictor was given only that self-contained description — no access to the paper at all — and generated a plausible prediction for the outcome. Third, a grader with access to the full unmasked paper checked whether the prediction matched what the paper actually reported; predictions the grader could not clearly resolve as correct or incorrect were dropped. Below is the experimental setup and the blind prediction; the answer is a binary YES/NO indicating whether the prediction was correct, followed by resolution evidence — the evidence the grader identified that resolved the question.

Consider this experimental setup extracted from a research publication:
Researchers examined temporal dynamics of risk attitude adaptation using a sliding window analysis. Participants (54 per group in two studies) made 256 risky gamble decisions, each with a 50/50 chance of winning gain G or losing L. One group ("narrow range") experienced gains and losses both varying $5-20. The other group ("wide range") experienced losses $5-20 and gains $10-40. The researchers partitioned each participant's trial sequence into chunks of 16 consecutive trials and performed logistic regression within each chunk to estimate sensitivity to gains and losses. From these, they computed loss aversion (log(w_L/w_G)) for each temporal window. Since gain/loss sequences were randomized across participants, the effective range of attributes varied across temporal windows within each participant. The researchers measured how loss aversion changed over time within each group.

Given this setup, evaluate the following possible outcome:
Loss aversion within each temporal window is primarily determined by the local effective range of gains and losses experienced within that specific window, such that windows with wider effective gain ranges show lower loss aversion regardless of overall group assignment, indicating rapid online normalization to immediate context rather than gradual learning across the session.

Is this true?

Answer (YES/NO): NO